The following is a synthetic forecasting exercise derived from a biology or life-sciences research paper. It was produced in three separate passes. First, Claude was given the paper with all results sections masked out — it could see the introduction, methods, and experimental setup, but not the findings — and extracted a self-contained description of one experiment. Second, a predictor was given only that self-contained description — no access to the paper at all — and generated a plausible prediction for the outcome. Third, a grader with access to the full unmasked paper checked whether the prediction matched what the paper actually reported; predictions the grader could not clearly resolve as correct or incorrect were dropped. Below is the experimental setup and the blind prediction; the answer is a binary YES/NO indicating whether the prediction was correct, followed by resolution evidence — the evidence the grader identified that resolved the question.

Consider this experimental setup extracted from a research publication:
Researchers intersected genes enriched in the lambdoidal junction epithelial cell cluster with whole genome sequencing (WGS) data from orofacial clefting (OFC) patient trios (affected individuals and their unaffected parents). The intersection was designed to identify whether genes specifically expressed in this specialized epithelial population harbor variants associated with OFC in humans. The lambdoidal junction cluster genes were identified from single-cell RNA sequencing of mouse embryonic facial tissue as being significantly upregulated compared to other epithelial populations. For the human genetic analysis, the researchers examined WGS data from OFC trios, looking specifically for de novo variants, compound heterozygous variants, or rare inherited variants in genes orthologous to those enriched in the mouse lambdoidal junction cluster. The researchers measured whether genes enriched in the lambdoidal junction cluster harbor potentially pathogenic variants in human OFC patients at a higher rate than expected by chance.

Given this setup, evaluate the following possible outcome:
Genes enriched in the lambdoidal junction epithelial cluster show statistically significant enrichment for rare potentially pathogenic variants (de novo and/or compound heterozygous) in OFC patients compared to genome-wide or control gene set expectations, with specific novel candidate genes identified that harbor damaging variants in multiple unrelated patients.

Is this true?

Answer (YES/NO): YES